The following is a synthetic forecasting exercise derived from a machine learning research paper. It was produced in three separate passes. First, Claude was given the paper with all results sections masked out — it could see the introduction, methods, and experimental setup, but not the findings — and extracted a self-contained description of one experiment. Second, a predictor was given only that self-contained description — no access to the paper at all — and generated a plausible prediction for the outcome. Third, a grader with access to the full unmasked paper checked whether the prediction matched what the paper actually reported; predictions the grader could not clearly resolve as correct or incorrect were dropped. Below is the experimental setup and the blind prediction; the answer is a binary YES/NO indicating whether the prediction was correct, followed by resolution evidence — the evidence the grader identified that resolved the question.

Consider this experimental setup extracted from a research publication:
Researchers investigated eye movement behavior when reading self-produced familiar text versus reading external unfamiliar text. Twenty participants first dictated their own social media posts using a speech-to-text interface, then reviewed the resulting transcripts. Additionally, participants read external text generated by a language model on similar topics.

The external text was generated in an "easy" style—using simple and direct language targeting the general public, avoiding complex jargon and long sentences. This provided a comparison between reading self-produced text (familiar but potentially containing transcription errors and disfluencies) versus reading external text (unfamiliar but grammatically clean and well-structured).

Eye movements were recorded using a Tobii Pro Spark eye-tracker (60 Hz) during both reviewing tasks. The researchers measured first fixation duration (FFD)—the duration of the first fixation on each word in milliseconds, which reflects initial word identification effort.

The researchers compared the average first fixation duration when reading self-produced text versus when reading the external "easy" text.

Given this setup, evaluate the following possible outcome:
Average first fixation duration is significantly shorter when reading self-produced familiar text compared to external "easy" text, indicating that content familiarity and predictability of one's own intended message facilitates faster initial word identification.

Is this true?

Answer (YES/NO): YES